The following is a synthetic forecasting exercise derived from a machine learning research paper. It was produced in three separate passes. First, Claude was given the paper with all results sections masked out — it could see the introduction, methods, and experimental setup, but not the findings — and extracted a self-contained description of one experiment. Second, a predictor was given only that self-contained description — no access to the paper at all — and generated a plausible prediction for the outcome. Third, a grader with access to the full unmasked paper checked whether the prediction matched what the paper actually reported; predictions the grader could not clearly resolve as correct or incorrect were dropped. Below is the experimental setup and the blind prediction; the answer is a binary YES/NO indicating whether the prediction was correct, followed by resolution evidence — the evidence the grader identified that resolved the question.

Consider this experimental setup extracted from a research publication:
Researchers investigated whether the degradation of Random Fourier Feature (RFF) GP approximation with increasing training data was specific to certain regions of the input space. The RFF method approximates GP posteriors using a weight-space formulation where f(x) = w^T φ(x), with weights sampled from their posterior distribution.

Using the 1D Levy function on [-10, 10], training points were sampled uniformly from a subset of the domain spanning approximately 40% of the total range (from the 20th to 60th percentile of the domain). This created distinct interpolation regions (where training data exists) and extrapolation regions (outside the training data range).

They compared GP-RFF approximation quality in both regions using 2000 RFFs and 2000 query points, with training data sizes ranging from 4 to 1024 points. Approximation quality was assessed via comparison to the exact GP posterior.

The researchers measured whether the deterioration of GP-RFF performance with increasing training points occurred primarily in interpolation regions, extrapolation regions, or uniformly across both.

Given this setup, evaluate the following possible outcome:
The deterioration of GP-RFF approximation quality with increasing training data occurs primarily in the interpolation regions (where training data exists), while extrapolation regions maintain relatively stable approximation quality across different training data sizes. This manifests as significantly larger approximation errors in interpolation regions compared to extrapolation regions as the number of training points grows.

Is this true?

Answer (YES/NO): NO